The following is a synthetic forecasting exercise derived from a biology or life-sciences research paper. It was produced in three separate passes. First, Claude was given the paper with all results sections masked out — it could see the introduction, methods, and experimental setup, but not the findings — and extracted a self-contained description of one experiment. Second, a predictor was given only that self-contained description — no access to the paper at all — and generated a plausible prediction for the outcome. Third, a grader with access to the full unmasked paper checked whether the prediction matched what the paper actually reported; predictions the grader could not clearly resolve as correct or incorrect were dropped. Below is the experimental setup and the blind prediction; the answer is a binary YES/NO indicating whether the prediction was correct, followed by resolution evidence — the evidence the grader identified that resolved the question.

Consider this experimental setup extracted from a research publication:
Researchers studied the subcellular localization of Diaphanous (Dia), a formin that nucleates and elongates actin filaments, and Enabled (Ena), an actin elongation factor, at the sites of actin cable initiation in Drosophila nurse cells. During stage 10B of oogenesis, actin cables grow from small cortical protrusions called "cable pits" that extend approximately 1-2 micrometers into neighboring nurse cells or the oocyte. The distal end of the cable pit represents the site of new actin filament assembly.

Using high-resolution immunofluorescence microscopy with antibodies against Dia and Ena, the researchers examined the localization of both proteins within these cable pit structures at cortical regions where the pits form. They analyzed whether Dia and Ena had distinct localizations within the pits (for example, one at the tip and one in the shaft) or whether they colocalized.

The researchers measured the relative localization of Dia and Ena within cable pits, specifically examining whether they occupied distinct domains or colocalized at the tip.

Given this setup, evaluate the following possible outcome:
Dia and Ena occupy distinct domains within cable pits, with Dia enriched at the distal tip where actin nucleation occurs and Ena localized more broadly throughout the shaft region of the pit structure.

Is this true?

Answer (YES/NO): NO